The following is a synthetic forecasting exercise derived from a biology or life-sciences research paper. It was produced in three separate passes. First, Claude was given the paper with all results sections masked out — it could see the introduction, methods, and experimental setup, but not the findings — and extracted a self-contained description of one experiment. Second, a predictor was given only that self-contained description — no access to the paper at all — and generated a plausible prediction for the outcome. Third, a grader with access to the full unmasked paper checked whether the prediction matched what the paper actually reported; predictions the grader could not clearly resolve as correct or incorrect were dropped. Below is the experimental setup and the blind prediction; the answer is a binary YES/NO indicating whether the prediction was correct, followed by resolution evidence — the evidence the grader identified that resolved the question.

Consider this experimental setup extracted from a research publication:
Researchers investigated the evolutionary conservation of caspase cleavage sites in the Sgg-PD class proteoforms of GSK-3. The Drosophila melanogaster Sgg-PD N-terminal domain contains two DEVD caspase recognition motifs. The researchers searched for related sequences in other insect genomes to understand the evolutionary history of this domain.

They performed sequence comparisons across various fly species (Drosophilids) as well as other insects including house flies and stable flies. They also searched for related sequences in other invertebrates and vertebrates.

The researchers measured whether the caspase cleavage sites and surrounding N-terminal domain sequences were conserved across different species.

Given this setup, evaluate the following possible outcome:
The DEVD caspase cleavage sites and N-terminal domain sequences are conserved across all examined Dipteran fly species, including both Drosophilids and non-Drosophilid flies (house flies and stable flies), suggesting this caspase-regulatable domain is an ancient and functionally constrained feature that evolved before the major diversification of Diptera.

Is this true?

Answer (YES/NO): NO